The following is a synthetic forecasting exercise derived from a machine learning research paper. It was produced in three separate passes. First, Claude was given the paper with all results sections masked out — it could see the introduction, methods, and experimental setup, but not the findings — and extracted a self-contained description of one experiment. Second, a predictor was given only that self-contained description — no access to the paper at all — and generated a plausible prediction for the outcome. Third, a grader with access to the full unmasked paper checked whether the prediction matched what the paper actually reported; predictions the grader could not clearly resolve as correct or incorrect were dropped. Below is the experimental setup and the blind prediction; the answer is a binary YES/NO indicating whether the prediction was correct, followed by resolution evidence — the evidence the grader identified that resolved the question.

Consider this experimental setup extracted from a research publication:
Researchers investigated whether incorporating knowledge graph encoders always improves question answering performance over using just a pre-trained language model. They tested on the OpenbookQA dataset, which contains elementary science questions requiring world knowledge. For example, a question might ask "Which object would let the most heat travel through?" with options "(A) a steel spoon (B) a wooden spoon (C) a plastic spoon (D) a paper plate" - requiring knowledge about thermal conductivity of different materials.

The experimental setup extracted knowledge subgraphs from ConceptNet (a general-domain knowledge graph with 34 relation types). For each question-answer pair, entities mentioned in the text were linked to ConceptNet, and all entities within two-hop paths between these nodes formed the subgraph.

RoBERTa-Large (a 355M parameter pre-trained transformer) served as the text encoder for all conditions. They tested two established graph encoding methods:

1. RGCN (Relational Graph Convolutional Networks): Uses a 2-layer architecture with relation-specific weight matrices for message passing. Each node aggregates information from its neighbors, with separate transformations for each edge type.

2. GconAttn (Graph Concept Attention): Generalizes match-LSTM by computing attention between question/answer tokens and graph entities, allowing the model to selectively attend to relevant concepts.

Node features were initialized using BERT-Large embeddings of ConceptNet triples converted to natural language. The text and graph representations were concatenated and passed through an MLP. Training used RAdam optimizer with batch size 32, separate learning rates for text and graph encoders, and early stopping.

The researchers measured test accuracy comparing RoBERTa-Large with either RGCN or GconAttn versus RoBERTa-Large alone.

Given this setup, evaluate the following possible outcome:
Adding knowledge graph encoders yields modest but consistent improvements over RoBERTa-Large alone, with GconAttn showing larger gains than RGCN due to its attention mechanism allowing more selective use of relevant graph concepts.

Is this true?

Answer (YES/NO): NO